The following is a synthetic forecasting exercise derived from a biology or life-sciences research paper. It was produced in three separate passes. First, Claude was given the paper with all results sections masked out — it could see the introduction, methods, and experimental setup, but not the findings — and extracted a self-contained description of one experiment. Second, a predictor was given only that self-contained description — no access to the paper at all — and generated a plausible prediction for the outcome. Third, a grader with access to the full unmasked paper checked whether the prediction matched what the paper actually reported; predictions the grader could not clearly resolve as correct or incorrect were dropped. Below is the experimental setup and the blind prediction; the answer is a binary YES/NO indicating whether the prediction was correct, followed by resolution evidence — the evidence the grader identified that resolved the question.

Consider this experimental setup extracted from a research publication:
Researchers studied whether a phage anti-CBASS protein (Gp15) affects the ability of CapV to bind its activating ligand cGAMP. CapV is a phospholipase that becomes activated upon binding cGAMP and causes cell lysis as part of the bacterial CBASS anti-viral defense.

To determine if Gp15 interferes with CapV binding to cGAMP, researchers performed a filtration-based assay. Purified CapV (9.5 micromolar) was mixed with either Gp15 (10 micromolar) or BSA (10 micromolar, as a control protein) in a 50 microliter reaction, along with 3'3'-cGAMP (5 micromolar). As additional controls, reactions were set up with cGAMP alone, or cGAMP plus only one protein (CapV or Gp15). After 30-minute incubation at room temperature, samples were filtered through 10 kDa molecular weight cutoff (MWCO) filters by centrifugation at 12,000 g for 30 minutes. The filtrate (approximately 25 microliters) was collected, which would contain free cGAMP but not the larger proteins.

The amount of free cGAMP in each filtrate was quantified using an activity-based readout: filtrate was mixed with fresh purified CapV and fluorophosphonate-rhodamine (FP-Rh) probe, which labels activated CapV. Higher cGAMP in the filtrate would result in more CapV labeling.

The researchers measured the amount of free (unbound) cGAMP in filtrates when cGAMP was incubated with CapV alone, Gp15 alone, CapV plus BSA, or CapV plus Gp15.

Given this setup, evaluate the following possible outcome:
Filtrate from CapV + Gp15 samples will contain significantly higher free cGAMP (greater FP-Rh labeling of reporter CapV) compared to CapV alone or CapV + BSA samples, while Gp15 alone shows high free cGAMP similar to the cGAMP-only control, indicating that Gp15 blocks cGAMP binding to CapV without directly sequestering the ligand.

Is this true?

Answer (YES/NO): NO